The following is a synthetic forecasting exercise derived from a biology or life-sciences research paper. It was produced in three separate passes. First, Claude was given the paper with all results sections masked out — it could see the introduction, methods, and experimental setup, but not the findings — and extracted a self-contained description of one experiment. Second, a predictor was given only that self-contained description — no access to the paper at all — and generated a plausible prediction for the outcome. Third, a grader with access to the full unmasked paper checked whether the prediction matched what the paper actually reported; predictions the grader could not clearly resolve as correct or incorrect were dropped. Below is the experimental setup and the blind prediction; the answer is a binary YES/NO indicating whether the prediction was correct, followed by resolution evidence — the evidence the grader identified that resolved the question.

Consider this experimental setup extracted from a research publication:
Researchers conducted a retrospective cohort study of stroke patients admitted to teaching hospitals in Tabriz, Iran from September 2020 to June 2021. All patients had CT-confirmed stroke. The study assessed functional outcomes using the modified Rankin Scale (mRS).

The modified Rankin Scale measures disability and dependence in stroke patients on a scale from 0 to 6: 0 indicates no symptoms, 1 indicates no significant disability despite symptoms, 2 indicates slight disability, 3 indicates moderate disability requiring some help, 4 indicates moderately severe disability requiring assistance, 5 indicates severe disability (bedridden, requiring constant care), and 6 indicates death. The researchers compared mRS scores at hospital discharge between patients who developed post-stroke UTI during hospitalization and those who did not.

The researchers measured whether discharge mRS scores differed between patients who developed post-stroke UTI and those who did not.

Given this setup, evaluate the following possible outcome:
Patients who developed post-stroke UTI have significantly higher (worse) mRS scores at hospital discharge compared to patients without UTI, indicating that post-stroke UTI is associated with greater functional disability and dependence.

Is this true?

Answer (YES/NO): NO